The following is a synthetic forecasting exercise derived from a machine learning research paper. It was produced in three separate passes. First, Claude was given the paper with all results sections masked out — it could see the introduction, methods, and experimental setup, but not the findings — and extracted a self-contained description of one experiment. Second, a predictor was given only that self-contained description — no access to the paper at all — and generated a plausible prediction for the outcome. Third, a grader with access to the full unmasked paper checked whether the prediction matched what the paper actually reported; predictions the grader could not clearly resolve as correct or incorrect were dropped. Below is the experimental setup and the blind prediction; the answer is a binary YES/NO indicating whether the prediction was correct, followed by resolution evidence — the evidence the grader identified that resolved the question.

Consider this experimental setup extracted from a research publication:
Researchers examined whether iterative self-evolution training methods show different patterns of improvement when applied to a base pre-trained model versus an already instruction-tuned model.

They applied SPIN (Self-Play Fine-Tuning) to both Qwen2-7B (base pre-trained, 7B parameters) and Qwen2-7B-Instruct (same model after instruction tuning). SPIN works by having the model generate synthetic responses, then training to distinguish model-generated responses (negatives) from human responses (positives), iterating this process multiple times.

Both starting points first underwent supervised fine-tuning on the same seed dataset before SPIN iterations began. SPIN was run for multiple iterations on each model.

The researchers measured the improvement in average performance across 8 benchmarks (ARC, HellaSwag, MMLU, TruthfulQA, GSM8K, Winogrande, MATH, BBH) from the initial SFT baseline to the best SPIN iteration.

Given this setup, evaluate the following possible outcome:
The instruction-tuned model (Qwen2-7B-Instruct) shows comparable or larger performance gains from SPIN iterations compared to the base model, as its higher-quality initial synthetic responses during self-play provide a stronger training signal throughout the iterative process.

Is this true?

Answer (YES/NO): YES